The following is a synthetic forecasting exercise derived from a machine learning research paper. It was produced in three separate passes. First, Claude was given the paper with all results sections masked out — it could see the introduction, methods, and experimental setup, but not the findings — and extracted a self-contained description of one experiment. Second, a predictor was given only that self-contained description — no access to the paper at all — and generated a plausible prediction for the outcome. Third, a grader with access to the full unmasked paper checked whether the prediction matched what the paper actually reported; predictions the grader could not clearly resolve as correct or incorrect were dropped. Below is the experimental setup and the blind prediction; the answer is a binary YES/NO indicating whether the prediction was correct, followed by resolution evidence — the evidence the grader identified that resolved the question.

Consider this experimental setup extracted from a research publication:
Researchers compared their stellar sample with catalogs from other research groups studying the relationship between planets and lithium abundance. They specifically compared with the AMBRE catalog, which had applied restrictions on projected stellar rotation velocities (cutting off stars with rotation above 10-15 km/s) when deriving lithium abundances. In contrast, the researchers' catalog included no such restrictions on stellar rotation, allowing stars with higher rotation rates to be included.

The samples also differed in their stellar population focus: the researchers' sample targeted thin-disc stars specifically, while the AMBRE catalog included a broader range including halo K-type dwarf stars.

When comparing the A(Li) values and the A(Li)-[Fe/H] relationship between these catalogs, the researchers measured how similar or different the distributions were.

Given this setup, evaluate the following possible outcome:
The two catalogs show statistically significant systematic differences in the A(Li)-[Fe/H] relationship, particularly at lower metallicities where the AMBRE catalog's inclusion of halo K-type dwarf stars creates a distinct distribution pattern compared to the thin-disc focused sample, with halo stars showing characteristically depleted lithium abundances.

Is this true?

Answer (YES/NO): NO